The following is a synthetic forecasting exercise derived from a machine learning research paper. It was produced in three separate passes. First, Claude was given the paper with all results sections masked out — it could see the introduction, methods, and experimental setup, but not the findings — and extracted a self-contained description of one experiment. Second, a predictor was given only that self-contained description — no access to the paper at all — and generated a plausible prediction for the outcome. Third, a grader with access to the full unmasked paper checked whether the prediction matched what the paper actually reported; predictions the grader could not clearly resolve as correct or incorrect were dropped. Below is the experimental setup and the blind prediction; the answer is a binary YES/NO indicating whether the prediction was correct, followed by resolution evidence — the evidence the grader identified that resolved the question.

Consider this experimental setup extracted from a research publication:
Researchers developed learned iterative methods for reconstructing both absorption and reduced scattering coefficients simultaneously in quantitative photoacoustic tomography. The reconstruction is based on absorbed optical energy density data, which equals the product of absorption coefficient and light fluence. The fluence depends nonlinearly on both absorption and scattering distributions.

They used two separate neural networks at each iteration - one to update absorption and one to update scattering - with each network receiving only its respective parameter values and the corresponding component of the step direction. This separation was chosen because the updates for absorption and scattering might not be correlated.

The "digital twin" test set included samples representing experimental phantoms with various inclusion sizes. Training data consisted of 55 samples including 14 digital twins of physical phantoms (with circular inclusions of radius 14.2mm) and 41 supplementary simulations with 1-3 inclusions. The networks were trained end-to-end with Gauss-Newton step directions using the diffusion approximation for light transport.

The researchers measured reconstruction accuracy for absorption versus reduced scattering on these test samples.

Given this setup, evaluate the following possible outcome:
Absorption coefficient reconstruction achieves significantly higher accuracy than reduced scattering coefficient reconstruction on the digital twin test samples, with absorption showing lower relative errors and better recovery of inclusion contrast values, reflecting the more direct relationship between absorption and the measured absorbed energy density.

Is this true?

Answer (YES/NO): NO